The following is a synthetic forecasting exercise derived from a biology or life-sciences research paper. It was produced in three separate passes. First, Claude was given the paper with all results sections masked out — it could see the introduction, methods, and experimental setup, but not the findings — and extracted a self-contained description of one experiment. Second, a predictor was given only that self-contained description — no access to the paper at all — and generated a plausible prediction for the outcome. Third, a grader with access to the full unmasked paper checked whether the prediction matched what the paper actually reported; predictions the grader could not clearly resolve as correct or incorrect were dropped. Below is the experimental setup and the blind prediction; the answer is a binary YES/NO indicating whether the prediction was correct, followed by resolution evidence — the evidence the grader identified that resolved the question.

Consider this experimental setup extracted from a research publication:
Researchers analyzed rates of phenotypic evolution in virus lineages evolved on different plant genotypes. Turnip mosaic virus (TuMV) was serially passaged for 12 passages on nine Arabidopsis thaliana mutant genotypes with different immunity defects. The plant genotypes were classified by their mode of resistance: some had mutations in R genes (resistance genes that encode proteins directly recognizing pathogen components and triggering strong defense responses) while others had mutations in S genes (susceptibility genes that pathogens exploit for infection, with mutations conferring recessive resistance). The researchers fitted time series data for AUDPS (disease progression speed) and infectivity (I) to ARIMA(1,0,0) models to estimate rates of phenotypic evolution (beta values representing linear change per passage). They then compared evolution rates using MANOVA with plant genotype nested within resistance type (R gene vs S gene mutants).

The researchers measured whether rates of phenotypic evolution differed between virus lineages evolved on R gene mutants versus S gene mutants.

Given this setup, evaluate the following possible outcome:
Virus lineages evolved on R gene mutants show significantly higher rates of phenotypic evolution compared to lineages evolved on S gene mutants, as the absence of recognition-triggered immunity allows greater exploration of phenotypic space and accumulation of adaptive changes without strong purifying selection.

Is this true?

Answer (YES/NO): NO